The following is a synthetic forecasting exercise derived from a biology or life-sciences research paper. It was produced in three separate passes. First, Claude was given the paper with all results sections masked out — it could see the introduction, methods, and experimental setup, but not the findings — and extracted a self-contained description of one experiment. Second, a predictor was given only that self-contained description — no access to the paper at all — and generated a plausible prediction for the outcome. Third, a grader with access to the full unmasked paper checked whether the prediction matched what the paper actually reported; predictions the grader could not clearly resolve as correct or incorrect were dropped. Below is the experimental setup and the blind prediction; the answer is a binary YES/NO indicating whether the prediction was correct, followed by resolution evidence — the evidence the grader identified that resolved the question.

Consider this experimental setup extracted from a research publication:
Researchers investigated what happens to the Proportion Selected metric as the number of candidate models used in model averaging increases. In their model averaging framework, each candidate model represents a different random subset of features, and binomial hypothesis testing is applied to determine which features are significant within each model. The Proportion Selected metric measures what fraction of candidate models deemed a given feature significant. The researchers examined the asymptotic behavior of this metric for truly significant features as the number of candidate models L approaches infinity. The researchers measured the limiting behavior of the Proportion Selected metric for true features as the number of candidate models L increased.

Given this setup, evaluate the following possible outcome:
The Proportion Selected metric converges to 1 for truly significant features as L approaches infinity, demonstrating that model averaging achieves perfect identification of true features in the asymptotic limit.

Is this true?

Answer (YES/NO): YES